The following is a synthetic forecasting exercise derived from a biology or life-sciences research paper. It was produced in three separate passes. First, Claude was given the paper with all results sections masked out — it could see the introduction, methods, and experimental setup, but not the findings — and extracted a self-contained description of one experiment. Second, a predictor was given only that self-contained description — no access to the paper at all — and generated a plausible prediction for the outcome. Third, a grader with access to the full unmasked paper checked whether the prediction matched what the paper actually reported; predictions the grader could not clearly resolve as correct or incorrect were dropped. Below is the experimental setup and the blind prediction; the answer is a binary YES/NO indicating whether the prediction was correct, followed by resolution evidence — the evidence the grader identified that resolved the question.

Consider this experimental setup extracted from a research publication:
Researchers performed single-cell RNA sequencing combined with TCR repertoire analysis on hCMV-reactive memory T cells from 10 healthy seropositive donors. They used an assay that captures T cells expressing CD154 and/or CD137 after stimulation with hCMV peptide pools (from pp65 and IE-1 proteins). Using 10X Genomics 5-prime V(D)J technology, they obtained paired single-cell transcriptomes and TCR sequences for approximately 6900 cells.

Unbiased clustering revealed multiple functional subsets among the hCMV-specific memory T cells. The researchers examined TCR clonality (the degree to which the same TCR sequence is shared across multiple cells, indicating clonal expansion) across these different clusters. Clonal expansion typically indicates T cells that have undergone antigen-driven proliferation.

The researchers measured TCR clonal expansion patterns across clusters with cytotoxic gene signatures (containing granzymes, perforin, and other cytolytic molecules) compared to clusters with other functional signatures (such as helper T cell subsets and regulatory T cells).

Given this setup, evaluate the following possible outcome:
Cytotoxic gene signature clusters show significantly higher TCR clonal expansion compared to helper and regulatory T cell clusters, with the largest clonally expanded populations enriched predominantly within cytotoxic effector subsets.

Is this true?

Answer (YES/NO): YES